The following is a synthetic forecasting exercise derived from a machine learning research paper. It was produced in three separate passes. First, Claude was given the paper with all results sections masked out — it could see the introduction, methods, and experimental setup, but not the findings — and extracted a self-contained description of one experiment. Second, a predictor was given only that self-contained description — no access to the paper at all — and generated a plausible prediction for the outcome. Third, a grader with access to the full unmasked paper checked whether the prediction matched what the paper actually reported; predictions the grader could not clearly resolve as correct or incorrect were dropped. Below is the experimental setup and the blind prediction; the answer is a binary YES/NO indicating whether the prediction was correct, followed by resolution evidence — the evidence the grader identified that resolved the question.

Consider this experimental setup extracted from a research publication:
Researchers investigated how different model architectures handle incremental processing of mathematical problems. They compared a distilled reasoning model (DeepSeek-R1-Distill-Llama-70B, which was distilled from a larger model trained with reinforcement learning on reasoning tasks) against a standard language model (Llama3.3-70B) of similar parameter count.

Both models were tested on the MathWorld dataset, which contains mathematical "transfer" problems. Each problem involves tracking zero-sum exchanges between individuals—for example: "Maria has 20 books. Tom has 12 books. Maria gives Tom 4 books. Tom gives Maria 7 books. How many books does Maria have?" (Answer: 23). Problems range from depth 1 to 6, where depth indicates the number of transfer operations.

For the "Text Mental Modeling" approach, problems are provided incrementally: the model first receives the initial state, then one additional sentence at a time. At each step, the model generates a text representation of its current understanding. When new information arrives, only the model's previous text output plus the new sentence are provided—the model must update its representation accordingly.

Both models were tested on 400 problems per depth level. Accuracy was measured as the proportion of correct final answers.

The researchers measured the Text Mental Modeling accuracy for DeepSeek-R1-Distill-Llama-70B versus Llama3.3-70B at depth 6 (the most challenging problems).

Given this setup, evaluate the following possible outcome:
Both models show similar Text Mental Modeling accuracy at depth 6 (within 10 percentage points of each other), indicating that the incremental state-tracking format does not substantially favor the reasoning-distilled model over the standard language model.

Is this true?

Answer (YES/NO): NO